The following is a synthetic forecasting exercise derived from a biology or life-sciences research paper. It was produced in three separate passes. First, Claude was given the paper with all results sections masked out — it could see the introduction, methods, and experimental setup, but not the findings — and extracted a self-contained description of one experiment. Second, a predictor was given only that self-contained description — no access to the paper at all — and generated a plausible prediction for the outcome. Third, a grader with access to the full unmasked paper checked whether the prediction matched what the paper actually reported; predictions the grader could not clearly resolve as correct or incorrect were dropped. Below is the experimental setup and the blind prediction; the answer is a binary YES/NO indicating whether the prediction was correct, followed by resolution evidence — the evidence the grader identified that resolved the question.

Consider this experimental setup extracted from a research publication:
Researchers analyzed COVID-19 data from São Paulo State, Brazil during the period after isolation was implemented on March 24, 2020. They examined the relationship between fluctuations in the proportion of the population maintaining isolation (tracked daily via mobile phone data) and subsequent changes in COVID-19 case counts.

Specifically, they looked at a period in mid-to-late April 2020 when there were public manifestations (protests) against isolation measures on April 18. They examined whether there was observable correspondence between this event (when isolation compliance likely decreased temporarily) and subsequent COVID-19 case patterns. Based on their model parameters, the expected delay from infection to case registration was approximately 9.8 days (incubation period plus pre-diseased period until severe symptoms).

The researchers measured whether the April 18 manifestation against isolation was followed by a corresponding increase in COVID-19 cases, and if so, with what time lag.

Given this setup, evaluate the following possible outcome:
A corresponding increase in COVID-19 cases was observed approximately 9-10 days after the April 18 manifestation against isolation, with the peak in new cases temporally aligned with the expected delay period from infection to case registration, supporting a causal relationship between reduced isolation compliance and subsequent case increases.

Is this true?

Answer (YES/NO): NO